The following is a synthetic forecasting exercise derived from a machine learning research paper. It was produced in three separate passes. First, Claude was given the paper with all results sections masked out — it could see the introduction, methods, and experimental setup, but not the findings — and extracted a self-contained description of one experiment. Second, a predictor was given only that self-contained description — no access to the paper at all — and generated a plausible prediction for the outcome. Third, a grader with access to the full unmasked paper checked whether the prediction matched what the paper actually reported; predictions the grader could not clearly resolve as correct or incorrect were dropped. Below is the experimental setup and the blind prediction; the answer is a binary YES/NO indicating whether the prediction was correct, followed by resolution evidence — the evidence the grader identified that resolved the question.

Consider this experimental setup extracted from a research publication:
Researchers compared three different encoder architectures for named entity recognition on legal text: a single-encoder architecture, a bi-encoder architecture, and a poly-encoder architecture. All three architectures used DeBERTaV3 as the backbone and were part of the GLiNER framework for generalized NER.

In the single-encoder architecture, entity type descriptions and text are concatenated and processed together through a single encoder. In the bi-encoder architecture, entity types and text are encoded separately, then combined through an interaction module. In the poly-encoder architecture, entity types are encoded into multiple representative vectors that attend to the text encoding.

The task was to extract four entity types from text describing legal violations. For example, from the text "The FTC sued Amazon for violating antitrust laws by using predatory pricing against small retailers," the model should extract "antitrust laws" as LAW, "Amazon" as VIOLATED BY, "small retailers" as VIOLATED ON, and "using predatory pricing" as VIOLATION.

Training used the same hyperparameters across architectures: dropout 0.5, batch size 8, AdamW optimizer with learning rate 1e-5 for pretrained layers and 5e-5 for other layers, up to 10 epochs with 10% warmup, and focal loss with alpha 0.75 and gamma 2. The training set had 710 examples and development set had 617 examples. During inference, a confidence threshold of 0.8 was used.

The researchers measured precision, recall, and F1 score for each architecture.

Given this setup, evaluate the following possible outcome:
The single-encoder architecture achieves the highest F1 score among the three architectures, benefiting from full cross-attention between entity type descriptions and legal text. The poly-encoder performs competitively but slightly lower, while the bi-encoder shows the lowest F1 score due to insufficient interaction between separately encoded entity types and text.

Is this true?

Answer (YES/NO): NO